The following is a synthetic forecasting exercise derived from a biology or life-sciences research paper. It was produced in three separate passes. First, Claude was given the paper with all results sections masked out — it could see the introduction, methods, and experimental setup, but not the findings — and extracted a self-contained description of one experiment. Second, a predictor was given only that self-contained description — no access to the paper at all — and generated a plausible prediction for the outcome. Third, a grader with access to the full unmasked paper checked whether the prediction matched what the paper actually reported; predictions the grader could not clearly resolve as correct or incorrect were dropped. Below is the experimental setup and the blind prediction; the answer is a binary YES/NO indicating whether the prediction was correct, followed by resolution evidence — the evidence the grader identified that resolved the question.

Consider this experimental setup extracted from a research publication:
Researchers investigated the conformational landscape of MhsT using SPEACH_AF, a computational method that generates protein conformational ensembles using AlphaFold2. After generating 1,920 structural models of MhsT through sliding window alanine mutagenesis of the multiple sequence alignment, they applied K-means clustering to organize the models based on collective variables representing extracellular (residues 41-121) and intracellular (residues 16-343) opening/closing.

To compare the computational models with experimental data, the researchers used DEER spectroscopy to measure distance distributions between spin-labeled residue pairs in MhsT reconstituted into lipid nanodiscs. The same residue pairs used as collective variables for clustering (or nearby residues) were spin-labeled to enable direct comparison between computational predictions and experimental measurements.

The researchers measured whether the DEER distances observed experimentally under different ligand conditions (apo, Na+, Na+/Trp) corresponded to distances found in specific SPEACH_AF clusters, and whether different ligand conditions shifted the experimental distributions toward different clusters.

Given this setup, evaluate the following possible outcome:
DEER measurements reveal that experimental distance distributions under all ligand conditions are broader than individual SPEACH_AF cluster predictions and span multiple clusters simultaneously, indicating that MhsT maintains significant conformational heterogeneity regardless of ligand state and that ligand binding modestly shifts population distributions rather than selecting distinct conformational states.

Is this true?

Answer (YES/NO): NO